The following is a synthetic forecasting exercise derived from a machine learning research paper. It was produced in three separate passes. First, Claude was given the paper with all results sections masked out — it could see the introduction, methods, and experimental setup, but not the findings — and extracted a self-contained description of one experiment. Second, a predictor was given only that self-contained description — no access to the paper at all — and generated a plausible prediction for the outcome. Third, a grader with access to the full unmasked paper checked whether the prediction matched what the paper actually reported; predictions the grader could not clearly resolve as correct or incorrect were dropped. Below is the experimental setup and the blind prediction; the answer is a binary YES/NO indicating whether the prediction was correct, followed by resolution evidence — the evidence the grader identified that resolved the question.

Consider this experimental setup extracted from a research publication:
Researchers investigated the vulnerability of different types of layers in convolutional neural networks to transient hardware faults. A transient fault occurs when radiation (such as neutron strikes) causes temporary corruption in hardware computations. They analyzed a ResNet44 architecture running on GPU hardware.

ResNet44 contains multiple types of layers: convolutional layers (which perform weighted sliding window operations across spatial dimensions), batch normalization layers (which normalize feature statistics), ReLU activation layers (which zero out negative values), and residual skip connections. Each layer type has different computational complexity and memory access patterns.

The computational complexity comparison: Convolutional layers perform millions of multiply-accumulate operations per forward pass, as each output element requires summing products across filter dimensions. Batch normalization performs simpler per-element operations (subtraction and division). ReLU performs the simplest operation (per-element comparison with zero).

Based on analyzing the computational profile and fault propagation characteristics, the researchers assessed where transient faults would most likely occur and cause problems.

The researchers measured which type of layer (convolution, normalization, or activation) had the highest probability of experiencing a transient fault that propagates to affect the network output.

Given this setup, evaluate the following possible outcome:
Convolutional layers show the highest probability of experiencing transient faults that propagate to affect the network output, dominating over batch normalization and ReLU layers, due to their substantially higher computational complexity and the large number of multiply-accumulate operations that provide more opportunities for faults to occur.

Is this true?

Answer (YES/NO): YES